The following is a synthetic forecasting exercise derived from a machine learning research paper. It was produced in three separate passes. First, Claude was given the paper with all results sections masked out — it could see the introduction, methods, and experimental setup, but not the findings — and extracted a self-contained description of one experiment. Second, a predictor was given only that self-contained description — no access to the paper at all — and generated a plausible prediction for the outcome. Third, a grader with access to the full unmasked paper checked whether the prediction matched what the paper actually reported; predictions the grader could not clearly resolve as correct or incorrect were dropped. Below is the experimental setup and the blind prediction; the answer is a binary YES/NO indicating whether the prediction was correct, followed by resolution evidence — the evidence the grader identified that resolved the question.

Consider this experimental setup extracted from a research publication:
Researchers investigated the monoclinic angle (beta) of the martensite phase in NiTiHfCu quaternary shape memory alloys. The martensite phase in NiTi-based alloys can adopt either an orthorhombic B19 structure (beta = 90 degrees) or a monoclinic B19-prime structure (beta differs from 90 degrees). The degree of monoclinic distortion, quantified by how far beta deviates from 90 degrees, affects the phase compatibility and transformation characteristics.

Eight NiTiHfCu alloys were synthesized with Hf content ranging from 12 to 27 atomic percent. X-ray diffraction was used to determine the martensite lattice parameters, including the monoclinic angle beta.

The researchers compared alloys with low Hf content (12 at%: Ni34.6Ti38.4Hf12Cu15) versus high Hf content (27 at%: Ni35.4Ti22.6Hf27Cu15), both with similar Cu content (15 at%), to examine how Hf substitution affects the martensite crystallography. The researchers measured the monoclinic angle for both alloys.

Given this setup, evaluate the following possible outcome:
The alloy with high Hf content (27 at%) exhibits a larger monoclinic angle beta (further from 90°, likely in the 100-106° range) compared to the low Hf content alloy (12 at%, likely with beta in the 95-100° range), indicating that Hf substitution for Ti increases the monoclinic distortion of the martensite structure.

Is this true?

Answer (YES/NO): NO